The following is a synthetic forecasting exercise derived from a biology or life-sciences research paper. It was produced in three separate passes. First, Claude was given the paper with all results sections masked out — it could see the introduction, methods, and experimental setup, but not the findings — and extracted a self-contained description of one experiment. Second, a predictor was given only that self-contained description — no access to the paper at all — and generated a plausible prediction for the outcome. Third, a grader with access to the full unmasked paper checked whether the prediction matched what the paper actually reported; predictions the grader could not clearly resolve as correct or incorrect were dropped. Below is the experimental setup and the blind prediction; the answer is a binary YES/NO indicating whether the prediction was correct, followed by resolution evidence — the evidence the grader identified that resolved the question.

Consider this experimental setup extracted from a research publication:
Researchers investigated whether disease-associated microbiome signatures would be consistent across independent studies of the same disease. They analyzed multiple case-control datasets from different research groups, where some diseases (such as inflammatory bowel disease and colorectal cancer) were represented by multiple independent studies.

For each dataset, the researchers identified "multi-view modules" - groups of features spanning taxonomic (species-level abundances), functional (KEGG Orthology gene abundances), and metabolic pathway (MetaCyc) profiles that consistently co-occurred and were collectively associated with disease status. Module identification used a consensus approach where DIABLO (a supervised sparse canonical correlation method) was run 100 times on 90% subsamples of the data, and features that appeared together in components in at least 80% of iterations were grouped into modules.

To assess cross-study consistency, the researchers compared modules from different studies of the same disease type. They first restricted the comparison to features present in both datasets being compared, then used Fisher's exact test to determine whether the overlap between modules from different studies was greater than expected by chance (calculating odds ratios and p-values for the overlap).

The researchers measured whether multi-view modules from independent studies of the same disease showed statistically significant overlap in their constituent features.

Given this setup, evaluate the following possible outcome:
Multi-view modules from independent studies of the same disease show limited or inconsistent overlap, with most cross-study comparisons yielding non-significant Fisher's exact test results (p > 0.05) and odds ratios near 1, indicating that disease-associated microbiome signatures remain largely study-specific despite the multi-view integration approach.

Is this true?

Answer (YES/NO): NO